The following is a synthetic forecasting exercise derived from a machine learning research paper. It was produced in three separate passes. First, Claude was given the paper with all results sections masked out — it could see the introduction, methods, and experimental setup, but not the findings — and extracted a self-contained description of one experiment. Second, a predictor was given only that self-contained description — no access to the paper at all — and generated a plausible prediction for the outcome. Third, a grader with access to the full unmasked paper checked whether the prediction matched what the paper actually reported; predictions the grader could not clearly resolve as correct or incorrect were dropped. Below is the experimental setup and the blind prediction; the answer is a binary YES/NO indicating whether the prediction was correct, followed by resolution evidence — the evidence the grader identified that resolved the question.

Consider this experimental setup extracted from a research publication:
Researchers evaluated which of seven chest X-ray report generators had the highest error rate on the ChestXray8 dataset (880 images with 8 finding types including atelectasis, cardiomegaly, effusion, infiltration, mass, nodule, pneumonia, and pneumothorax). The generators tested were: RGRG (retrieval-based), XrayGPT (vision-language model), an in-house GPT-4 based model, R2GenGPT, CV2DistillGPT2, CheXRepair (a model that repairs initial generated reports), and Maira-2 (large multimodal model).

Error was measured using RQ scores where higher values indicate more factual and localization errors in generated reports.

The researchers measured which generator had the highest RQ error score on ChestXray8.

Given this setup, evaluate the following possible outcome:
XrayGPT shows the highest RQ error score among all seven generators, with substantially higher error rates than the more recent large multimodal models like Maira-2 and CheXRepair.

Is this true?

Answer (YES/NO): NO